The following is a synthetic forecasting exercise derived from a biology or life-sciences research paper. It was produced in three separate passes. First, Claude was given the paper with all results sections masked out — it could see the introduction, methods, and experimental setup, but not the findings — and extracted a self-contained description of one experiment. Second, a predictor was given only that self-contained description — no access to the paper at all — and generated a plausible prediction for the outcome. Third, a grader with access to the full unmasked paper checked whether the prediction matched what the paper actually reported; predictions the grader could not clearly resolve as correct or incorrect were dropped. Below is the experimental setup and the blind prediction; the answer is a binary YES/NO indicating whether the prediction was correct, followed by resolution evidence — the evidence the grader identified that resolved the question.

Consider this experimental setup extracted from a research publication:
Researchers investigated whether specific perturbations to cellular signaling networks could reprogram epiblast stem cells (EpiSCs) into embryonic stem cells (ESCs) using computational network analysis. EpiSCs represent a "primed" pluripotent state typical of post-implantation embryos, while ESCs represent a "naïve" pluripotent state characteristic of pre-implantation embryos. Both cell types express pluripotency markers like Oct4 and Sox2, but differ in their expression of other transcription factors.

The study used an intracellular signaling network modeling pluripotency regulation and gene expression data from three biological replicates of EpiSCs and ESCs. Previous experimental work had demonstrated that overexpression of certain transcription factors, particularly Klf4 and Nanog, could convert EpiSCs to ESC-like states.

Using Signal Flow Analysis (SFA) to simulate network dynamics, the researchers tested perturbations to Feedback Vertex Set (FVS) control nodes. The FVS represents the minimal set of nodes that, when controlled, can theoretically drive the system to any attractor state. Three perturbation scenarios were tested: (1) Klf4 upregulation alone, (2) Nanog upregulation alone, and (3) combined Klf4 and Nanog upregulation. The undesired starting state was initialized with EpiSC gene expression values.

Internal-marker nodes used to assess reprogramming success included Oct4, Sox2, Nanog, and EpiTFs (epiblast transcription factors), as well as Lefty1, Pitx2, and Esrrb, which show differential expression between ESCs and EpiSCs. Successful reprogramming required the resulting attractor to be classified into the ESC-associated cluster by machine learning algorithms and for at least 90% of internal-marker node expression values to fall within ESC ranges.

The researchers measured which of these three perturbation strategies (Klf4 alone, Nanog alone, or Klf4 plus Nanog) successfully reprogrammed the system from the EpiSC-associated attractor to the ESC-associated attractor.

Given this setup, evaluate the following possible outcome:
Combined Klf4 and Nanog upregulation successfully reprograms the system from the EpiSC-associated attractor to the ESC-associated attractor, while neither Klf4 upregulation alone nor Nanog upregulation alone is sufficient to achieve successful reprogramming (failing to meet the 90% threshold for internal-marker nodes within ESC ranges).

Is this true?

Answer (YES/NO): NO